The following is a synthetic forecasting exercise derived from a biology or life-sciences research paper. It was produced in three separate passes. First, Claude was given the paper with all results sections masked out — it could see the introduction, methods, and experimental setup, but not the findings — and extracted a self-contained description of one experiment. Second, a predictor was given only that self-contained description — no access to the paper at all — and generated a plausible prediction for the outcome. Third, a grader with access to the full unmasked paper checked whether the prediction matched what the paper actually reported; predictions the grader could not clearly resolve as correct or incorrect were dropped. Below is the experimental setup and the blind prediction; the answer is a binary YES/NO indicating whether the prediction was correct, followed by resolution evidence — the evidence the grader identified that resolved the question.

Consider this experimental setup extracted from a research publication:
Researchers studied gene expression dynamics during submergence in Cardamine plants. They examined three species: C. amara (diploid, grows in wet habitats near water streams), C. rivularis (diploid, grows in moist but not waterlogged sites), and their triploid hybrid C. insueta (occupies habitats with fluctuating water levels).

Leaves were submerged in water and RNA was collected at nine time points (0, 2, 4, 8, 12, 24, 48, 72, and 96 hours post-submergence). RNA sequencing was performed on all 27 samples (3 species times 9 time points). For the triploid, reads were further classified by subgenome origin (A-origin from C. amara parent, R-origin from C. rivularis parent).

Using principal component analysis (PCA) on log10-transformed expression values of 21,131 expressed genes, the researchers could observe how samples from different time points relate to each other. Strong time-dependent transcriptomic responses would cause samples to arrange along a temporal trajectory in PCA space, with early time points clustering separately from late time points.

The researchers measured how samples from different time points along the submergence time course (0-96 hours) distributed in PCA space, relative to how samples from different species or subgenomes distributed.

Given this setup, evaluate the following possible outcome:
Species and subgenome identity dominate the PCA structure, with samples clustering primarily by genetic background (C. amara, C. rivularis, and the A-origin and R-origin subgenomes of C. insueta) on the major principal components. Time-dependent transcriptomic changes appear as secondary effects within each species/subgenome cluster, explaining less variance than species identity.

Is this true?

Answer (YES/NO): YES